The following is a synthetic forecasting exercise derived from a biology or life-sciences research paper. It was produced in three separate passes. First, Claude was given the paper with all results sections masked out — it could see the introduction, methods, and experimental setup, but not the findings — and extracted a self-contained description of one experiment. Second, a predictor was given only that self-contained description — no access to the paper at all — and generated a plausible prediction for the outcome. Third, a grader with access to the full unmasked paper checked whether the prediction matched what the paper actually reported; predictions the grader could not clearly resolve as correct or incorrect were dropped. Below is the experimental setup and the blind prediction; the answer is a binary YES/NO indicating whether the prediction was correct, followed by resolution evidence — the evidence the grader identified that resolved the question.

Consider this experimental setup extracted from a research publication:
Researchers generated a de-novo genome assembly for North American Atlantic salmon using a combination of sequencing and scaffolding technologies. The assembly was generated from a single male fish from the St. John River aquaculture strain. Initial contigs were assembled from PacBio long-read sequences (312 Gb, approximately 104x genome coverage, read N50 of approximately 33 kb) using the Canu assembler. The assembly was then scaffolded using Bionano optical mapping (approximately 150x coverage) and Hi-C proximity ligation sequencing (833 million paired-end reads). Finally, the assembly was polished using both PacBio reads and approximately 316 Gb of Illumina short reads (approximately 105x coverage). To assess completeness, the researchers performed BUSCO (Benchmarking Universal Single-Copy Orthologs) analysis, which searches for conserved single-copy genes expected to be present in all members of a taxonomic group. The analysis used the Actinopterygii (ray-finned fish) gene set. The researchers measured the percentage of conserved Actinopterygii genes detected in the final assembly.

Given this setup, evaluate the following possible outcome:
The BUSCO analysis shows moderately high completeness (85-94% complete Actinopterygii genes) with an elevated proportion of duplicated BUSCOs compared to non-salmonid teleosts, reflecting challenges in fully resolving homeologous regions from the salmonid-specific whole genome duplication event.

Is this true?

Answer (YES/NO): NO